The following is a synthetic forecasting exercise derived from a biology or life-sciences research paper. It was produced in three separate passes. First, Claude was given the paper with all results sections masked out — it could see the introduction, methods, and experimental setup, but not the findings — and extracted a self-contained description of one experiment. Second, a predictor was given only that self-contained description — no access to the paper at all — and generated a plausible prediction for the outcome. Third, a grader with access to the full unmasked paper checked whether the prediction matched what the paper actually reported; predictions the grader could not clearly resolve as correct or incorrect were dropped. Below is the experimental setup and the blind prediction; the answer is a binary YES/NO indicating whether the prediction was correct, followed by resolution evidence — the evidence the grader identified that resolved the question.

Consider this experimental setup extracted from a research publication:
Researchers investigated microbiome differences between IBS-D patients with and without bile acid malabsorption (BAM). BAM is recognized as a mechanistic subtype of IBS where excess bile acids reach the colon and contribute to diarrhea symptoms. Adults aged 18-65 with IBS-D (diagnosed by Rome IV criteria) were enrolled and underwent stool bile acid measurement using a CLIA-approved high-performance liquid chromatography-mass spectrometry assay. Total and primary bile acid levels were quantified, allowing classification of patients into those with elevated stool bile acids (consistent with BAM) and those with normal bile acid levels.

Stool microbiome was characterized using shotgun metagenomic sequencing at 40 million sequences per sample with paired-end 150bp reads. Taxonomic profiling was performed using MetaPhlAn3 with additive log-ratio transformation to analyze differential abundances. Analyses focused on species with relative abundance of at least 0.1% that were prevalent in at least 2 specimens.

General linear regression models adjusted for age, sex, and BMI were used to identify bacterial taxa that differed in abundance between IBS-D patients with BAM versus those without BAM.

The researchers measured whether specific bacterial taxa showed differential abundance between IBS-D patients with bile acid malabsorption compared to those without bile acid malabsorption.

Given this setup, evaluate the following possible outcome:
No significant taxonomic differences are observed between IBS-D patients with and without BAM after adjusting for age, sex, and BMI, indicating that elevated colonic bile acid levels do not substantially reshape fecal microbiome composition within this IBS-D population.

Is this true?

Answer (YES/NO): NO